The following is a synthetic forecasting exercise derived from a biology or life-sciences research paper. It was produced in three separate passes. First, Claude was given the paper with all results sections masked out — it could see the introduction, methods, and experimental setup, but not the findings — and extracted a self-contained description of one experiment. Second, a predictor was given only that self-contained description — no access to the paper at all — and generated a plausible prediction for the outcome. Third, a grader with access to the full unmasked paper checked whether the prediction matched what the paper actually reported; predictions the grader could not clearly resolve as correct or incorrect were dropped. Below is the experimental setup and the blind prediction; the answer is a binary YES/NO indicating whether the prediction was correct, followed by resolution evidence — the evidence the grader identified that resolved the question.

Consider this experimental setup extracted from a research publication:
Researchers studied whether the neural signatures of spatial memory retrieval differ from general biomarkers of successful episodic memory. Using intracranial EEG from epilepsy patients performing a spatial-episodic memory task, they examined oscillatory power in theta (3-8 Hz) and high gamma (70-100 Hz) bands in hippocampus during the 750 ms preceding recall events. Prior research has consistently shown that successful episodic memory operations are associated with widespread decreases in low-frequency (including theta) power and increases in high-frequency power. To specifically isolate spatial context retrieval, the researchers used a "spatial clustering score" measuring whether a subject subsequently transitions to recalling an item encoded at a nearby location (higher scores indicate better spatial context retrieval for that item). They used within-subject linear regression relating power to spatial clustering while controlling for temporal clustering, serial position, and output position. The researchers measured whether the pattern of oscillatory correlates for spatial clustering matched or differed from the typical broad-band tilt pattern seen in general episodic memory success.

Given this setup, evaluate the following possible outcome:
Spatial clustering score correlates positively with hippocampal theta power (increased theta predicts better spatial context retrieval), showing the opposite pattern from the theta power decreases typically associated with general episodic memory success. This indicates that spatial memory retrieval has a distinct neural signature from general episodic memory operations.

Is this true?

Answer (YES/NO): YES